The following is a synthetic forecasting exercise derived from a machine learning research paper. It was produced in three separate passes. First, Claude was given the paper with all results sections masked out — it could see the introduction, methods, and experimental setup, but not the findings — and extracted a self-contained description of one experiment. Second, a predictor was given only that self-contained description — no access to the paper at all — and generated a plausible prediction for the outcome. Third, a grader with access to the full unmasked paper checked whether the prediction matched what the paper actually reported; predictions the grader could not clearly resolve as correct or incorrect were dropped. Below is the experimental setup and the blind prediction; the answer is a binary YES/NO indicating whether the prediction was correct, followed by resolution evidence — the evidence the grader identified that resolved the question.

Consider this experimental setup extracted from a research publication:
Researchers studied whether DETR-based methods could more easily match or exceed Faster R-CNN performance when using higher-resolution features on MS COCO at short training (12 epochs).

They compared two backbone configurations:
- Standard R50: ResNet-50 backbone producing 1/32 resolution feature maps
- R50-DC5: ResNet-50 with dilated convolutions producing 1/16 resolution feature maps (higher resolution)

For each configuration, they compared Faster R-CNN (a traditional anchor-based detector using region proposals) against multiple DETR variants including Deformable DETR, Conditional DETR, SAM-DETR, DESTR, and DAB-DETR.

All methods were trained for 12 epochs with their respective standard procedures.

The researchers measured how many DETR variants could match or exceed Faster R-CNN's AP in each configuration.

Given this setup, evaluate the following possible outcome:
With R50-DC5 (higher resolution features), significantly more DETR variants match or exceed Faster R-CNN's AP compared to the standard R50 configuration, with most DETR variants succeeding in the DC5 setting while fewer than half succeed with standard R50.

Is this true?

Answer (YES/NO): NO